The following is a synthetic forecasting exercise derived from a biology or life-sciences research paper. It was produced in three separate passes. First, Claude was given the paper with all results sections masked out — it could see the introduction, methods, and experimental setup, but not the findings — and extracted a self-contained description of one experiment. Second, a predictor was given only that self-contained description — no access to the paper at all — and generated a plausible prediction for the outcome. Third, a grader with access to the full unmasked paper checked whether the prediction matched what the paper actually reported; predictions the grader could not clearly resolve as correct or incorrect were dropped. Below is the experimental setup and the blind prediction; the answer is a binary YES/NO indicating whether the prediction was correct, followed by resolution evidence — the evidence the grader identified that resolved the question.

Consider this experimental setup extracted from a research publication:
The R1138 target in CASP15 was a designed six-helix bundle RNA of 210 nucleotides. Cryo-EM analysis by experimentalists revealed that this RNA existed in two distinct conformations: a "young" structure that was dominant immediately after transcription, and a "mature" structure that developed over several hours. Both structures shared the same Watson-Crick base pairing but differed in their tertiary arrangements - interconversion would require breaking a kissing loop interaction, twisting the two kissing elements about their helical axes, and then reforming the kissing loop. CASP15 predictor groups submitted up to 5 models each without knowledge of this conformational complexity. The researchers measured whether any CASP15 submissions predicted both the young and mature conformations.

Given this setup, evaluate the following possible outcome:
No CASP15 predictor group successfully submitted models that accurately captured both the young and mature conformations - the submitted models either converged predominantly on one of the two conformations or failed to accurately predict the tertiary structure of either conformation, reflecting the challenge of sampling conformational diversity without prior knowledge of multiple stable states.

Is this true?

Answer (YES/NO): YES